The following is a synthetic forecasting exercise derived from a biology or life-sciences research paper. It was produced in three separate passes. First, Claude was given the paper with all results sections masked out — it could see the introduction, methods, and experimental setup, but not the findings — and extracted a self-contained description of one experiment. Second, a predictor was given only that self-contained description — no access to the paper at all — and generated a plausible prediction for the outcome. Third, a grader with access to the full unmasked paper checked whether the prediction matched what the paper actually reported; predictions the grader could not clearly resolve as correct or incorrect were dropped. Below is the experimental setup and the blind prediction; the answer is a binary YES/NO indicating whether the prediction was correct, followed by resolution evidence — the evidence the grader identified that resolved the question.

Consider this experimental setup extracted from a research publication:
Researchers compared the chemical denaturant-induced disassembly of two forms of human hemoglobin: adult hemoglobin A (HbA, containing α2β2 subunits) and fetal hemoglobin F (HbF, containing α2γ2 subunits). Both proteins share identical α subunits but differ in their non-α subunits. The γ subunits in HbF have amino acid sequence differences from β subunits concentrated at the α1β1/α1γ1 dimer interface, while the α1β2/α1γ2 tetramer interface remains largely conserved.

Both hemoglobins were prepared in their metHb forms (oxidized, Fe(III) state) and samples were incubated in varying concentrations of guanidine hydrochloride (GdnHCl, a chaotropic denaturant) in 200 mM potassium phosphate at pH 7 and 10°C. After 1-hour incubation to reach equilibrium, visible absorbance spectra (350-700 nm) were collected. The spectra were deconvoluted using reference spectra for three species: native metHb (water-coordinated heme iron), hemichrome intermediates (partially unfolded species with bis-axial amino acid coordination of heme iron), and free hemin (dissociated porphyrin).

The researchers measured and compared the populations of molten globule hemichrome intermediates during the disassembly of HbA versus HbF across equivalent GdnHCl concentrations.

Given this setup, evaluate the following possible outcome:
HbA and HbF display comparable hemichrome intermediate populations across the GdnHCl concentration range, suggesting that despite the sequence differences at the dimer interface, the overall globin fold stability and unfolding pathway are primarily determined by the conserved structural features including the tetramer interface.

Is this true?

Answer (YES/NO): NO